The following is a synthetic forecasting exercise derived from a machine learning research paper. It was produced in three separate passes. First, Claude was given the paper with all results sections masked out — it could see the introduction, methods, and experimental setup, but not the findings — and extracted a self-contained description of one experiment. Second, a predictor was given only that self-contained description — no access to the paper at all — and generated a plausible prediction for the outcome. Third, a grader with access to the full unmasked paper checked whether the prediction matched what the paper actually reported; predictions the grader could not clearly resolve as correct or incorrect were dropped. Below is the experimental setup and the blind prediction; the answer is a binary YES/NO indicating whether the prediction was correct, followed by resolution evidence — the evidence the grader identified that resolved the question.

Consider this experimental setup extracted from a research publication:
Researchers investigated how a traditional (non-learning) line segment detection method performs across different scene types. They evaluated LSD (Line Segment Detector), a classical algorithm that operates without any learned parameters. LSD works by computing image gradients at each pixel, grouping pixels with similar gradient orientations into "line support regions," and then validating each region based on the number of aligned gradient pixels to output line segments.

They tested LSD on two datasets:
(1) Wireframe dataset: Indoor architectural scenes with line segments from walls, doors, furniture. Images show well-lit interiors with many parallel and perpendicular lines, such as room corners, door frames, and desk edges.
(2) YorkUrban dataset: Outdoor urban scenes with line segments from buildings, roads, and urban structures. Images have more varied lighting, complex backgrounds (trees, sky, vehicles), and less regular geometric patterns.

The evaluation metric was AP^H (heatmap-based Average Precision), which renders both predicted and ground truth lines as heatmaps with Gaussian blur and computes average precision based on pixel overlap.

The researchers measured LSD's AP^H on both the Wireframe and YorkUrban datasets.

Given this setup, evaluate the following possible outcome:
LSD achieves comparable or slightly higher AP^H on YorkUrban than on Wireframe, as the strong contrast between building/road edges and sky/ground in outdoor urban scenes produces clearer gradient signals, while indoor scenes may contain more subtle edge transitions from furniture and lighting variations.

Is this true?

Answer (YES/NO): NO